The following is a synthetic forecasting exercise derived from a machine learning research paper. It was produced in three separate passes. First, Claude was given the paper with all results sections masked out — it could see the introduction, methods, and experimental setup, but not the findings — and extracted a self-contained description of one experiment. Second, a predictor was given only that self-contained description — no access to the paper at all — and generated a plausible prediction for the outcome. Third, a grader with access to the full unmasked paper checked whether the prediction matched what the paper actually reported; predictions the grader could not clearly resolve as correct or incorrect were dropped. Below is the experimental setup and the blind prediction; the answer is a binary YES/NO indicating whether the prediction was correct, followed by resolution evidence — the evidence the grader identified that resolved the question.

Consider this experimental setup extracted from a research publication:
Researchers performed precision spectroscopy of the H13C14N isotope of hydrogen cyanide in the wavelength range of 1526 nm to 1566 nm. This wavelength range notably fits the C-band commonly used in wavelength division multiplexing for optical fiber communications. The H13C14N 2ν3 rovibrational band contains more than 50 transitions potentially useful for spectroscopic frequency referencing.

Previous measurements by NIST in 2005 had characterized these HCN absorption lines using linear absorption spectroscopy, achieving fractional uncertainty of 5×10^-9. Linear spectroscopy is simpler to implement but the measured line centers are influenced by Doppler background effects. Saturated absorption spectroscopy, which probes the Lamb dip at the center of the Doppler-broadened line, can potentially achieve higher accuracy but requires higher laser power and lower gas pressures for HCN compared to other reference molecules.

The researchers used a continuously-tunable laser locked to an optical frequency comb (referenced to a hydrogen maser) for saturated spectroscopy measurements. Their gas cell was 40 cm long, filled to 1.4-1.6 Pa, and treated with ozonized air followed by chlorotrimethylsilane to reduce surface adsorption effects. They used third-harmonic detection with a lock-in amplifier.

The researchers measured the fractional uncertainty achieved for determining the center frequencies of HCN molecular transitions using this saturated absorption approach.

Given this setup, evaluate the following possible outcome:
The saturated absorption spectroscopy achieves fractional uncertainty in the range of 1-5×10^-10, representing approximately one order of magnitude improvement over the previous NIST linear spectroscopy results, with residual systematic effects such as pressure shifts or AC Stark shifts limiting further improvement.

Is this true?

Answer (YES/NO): NO